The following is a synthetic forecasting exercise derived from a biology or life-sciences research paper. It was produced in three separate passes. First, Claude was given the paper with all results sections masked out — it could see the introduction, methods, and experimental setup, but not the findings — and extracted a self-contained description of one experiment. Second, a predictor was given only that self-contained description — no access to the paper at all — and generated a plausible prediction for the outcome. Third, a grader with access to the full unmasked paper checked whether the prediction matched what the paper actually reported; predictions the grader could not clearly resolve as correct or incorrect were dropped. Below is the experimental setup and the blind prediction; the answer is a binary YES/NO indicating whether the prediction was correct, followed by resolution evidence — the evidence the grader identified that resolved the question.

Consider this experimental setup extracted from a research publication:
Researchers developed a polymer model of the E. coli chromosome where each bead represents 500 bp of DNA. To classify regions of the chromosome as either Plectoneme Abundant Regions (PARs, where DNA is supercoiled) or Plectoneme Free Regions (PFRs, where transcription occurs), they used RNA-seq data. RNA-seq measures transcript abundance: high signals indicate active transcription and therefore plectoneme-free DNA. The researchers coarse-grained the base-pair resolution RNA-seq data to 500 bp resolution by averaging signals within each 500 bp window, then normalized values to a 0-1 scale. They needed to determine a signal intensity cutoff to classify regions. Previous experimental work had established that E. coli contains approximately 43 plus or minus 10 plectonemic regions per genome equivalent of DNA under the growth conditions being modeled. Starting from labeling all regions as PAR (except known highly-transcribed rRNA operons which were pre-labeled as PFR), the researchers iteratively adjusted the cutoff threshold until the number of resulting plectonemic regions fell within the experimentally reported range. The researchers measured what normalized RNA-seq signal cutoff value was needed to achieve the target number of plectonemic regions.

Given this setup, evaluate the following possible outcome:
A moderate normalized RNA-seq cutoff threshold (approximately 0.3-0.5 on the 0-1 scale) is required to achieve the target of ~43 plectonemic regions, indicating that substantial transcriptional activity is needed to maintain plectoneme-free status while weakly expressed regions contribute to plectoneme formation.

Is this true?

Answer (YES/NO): YES